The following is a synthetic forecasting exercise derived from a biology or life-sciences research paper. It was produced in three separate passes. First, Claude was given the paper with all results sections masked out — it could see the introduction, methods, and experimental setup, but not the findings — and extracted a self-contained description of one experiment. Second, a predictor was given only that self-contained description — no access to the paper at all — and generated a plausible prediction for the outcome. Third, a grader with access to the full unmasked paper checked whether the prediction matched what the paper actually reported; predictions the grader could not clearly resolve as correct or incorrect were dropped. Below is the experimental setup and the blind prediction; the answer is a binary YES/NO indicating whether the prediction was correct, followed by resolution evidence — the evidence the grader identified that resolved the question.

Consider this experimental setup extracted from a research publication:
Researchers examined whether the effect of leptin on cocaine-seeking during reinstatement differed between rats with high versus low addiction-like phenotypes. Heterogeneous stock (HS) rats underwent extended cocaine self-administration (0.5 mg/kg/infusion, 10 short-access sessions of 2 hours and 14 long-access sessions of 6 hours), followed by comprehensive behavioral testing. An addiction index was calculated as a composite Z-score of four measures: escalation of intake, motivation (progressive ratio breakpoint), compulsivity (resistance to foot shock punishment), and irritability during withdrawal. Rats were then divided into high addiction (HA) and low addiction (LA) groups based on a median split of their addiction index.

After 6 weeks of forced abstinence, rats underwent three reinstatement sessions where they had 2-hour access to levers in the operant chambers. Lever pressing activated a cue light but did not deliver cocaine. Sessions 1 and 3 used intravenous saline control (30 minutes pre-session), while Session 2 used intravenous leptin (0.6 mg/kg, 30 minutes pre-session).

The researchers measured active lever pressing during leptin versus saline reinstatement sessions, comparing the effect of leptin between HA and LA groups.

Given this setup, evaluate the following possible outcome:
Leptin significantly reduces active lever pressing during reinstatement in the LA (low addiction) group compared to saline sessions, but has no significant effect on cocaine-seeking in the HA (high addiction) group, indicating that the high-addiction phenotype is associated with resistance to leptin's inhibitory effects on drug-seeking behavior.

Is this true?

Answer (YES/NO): NO